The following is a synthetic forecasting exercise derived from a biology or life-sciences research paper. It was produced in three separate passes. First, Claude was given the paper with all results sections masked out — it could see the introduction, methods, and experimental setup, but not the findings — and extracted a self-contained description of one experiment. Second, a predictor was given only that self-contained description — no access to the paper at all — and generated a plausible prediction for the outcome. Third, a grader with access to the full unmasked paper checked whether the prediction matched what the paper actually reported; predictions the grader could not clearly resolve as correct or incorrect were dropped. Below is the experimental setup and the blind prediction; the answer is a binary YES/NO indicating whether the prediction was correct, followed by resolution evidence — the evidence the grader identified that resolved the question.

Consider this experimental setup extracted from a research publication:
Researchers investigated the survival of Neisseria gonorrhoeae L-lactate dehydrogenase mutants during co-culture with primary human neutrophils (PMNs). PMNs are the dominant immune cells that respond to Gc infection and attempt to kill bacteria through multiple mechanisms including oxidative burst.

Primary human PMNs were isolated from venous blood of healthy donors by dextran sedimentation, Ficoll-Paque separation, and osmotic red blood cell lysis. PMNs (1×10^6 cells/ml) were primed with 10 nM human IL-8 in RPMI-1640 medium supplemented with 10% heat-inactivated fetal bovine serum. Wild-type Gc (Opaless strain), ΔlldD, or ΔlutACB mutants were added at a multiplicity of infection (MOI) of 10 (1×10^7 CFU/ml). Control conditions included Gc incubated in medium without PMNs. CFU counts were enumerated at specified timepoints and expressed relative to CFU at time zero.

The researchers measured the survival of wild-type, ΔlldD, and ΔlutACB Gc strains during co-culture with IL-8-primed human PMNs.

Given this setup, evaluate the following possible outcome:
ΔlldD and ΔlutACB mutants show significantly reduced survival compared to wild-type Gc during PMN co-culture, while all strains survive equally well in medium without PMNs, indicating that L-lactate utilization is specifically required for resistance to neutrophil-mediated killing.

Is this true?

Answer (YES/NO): NO